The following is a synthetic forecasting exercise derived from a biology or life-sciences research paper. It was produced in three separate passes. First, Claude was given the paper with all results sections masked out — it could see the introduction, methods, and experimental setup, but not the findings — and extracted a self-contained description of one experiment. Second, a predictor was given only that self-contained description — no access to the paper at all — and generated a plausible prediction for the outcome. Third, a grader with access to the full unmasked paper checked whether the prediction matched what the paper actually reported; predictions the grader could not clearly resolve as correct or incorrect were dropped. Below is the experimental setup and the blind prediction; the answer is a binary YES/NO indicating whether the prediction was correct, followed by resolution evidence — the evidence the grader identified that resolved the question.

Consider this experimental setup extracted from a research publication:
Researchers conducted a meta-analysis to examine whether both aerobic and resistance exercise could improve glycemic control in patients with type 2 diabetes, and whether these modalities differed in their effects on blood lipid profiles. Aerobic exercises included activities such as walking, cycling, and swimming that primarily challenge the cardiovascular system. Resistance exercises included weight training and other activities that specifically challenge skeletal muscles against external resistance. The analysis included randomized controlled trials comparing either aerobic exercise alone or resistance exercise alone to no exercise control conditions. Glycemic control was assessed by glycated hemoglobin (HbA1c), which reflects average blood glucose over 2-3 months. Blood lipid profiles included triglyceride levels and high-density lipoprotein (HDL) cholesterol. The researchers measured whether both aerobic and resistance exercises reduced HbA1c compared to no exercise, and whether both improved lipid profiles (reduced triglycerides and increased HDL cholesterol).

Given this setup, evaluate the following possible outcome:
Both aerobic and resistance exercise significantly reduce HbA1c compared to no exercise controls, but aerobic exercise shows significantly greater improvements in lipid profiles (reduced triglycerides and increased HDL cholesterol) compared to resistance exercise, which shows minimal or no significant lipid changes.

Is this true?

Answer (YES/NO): NO